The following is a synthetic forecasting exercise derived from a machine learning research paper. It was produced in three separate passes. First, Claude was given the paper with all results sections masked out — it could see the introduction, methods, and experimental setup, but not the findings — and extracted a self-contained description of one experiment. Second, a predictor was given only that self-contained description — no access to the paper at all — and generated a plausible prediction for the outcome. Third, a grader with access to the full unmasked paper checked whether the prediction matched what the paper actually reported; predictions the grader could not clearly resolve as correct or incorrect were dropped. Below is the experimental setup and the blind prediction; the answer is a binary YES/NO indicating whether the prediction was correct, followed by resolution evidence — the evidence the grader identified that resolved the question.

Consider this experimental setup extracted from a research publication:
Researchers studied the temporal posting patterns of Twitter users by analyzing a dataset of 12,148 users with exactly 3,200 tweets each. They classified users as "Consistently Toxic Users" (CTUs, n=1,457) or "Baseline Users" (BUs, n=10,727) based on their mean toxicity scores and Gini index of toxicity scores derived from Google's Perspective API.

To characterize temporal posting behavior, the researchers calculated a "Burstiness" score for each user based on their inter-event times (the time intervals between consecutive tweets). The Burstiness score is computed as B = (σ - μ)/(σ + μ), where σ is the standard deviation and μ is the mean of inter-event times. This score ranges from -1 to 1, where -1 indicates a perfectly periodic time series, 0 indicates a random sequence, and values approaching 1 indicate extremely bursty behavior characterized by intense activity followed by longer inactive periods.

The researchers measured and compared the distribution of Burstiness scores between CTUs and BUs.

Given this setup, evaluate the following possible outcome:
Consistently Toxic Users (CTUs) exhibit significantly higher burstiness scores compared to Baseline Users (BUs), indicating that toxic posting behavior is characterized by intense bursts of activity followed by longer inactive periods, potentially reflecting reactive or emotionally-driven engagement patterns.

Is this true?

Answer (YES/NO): YES